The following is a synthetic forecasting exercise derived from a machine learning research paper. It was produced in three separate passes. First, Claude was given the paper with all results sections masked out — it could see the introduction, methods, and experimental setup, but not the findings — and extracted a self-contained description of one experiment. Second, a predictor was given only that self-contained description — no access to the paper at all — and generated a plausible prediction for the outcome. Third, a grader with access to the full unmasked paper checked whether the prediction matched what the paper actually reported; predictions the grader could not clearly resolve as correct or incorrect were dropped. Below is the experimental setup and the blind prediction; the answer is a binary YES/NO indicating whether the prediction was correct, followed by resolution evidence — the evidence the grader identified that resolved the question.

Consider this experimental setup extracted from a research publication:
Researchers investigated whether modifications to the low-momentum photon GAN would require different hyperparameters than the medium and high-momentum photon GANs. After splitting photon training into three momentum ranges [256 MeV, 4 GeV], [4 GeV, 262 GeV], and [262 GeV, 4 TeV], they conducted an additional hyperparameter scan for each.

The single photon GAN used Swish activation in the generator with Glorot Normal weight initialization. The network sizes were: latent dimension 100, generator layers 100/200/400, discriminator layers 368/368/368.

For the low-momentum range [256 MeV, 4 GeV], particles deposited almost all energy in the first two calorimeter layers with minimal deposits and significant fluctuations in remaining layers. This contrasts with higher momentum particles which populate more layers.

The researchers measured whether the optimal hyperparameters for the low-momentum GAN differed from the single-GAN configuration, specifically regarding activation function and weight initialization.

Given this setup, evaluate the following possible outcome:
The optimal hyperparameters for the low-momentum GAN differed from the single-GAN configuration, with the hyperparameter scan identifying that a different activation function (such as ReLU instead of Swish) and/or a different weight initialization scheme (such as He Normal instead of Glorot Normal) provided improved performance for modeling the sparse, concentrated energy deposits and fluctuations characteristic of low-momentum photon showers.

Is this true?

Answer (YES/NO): YES